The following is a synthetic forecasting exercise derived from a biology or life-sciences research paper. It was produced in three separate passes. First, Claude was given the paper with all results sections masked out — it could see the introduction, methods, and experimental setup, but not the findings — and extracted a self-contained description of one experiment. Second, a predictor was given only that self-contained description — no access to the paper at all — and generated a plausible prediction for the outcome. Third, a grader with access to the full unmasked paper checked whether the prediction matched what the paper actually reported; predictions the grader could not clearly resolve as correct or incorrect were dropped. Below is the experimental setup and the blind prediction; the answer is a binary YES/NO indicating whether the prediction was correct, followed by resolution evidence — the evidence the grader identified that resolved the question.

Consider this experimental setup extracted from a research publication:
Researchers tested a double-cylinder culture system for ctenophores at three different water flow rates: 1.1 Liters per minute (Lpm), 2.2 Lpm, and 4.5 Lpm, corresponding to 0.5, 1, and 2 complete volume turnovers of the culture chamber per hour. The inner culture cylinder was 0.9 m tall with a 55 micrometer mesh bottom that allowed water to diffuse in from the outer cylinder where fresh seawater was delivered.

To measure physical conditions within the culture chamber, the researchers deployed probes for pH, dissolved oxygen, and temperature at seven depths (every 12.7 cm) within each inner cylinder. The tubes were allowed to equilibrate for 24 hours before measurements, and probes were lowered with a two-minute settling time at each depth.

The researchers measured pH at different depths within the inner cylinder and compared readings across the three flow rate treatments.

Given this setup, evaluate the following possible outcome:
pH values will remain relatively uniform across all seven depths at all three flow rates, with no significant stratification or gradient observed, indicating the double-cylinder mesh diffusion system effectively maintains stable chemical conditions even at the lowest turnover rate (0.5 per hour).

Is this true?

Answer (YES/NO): YES